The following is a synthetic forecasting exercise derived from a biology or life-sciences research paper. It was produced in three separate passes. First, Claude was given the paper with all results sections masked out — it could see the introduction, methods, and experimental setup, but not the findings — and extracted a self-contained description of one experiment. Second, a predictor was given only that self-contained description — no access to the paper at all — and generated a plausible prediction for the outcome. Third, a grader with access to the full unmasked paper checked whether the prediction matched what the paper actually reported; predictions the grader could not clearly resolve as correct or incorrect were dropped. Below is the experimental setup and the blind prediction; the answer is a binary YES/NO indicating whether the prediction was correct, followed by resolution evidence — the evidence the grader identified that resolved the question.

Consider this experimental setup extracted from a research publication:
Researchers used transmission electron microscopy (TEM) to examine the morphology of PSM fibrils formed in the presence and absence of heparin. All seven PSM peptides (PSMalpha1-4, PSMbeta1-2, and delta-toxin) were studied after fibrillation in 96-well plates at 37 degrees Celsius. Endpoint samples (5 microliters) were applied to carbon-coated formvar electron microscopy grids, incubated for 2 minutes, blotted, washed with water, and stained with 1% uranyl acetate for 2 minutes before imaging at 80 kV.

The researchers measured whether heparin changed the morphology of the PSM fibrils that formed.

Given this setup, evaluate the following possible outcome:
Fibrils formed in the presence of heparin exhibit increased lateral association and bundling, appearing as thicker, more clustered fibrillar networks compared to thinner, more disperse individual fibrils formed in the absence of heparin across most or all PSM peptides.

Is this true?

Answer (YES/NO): NO